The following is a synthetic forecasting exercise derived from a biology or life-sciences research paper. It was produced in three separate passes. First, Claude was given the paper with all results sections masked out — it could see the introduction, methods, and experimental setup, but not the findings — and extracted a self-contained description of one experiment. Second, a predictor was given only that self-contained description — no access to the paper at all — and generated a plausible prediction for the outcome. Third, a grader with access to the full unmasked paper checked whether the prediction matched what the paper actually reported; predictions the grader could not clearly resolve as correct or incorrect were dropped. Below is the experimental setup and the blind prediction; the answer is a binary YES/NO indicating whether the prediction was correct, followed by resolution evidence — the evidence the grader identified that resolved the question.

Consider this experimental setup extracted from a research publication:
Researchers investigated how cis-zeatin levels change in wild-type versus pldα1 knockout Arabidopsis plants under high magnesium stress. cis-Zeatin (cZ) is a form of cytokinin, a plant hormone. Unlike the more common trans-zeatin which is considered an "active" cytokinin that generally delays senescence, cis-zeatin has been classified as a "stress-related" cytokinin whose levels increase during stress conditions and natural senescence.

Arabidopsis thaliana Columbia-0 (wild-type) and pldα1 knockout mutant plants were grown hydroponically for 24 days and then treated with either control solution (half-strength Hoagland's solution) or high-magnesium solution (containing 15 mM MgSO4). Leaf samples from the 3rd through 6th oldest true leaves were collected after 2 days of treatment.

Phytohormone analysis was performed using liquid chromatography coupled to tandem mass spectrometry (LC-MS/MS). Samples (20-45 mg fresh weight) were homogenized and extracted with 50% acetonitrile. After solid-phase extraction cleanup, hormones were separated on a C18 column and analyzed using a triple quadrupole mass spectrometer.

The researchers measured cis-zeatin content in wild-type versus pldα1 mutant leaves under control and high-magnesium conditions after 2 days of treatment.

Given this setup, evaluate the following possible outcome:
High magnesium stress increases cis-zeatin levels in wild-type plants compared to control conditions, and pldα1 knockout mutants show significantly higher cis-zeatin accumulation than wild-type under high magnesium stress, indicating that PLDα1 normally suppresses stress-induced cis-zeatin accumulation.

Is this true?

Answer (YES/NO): NO